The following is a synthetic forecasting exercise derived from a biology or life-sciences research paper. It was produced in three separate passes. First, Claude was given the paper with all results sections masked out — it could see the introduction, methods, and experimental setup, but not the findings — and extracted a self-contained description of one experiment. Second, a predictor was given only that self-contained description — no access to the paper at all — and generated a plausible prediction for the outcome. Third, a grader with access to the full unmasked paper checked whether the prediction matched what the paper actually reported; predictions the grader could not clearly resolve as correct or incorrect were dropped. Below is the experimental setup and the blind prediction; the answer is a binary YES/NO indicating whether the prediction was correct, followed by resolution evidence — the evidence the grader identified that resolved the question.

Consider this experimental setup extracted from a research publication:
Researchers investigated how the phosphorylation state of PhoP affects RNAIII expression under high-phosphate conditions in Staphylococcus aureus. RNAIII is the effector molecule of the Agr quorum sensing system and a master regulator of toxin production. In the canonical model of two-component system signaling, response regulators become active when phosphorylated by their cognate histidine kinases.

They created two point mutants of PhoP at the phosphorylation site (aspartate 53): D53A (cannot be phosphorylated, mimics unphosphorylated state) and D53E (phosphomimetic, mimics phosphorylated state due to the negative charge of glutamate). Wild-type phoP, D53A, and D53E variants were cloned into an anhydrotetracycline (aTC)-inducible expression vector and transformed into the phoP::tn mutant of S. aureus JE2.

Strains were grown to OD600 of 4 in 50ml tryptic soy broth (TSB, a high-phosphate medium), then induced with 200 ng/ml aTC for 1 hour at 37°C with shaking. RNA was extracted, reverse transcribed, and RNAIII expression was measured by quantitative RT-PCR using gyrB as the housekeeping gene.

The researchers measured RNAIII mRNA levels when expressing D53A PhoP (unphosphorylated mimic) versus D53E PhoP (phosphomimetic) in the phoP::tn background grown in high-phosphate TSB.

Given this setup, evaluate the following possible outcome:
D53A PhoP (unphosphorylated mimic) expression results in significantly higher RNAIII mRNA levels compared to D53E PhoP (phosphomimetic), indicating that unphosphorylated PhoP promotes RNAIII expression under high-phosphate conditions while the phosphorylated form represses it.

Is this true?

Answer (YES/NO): NO